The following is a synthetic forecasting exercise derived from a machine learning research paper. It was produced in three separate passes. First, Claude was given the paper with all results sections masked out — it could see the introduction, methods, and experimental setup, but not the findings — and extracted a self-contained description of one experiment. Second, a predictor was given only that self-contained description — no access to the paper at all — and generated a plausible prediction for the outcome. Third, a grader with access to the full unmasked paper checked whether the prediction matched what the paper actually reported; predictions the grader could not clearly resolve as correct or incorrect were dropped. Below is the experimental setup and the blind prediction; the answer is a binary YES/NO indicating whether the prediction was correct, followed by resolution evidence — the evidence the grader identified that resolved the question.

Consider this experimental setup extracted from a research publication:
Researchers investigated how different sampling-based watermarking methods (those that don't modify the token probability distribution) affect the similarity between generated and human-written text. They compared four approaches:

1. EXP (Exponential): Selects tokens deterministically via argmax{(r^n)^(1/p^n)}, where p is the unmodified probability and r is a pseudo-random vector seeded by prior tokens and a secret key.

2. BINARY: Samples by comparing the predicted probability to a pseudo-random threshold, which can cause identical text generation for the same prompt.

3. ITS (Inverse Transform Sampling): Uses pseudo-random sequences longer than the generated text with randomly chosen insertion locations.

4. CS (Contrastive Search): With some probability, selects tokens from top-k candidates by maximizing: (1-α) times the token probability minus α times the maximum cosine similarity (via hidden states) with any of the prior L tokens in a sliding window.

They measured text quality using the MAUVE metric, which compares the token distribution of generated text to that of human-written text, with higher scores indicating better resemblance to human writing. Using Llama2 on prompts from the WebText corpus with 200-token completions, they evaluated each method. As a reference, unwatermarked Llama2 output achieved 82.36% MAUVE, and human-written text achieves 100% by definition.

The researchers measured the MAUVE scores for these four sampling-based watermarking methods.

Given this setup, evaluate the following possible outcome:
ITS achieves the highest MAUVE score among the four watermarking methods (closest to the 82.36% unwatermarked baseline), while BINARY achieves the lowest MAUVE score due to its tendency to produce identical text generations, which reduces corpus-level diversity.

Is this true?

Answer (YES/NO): NO